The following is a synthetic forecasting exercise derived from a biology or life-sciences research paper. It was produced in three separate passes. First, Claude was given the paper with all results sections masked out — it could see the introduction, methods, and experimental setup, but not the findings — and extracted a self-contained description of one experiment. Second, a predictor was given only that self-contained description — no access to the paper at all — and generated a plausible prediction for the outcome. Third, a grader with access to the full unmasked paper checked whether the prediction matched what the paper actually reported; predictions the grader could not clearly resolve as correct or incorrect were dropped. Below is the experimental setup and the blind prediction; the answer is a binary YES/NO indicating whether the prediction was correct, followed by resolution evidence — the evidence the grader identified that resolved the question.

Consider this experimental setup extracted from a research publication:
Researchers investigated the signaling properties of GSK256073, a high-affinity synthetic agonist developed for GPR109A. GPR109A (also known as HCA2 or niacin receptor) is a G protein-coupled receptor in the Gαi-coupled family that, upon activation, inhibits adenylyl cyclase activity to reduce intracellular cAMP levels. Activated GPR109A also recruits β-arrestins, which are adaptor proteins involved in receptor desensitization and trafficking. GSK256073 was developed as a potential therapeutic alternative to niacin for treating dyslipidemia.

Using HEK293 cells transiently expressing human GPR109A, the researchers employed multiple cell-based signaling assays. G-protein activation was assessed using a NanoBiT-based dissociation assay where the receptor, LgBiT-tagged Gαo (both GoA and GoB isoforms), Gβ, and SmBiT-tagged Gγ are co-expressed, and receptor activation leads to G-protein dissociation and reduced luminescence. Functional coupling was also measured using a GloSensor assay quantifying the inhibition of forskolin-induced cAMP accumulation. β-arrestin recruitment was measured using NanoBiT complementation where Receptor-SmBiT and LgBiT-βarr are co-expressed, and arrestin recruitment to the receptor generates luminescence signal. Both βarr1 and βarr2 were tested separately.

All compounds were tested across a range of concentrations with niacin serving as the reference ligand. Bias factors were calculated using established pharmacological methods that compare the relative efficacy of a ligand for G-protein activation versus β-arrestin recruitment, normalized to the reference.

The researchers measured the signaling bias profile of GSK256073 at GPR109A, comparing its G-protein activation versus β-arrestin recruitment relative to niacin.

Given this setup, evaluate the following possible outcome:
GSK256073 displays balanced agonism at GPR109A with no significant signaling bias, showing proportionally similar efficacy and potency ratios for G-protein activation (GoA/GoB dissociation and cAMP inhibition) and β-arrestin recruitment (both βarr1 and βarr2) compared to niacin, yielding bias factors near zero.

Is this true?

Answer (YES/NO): NO